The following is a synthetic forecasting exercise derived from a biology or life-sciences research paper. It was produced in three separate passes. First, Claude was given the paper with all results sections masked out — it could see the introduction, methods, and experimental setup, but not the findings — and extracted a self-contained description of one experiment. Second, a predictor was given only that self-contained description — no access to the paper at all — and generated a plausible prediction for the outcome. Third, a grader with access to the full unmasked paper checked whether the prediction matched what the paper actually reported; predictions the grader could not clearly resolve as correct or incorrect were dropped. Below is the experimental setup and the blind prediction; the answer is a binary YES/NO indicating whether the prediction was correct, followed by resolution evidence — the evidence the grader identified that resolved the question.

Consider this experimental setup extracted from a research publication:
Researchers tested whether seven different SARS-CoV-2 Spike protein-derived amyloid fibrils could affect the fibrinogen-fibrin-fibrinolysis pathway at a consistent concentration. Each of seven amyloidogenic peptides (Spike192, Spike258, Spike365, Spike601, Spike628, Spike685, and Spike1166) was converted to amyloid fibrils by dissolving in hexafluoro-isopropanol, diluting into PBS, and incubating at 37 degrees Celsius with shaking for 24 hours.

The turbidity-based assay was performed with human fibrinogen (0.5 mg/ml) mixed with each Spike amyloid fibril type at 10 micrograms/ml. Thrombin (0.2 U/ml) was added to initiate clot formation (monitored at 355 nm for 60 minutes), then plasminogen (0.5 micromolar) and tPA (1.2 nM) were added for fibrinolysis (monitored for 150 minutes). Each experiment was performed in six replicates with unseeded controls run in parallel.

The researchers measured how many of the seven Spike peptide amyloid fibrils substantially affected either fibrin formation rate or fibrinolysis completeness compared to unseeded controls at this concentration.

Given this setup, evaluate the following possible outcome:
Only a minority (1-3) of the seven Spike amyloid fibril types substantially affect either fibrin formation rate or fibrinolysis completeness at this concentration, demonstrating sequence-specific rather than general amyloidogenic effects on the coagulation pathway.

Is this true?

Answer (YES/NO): YES